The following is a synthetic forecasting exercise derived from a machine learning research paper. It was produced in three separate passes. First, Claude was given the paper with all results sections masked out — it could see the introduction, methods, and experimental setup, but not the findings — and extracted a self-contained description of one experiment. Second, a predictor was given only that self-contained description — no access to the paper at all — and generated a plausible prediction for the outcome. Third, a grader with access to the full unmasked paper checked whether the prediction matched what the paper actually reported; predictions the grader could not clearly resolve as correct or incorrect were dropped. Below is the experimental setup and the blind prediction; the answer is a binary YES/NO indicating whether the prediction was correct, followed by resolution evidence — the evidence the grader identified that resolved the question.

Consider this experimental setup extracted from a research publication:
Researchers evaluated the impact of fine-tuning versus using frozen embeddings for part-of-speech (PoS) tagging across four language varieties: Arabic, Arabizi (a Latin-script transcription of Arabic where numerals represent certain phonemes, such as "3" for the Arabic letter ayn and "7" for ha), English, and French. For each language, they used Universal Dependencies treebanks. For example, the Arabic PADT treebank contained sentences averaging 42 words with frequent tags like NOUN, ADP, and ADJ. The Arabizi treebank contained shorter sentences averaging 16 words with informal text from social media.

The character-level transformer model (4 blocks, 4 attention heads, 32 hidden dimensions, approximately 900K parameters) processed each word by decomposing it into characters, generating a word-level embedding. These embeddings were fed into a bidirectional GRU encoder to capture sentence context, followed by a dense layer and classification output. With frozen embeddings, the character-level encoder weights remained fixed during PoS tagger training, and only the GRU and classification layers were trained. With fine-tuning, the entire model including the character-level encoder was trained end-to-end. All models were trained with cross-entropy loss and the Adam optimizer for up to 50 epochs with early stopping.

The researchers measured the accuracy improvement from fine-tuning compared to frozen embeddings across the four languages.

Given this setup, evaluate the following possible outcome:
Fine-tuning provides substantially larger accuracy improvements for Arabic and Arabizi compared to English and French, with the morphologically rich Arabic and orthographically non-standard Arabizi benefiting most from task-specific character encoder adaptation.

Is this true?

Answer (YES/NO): NO